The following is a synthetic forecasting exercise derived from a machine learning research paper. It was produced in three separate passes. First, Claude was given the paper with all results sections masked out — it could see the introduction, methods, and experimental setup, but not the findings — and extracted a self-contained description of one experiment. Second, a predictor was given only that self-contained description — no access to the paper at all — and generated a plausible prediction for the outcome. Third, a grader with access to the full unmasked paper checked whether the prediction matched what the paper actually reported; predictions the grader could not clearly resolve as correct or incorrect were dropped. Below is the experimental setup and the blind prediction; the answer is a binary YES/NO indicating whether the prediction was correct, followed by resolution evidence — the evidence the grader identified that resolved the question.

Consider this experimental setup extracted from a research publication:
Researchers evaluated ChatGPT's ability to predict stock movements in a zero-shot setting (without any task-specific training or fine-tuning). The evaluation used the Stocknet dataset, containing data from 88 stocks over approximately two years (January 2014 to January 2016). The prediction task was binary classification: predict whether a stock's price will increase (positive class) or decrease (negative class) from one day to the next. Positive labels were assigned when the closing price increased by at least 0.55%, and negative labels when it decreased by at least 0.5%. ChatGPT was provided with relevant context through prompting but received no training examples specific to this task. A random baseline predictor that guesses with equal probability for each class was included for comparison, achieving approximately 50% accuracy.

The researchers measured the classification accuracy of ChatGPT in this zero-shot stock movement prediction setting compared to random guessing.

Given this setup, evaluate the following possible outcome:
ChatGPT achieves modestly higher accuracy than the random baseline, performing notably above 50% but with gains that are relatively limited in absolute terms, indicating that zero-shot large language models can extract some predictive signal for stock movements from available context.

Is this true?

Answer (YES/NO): NO